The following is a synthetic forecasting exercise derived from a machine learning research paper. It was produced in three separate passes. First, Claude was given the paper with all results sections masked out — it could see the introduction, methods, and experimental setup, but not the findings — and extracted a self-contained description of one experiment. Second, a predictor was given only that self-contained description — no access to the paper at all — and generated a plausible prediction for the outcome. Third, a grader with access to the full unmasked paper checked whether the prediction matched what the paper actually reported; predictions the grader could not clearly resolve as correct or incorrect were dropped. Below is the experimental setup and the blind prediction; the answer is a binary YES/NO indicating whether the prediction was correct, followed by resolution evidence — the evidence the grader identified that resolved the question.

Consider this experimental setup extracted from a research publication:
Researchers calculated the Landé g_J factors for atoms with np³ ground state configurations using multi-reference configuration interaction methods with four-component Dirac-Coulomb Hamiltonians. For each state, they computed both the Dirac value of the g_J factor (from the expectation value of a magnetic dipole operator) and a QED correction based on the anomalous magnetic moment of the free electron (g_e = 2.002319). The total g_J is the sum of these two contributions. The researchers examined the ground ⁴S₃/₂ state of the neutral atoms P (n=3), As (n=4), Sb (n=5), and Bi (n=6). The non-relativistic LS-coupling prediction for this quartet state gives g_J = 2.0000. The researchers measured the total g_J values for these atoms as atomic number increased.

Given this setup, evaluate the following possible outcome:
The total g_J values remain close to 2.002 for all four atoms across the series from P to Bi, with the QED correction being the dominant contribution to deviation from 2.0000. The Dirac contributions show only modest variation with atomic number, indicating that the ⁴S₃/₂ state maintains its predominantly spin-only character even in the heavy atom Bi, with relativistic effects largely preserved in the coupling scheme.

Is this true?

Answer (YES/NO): NO